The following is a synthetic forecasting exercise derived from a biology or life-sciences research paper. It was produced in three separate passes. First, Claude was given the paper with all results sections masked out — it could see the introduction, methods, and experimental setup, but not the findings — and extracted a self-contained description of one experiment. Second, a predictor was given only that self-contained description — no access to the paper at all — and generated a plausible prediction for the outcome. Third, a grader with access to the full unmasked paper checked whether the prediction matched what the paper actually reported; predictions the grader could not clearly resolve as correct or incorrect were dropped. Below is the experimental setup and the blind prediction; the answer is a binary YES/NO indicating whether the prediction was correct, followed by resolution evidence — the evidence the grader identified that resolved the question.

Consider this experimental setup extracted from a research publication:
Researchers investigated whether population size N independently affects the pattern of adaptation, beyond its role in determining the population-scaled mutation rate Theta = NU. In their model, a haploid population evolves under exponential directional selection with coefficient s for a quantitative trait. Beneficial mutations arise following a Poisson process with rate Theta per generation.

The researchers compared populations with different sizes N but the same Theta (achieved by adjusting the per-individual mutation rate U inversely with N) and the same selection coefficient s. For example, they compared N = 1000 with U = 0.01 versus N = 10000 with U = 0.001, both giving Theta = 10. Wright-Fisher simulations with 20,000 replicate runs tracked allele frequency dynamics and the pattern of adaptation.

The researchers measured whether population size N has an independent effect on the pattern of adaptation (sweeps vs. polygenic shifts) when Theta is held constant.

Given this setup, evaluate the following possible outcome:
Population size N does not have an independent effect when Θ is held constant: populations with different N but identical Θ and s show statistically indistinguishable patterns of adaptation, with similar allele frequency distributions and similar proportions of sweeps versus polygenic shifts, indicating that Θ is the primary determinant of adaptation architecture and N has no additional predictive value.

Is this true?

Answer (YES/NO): NO